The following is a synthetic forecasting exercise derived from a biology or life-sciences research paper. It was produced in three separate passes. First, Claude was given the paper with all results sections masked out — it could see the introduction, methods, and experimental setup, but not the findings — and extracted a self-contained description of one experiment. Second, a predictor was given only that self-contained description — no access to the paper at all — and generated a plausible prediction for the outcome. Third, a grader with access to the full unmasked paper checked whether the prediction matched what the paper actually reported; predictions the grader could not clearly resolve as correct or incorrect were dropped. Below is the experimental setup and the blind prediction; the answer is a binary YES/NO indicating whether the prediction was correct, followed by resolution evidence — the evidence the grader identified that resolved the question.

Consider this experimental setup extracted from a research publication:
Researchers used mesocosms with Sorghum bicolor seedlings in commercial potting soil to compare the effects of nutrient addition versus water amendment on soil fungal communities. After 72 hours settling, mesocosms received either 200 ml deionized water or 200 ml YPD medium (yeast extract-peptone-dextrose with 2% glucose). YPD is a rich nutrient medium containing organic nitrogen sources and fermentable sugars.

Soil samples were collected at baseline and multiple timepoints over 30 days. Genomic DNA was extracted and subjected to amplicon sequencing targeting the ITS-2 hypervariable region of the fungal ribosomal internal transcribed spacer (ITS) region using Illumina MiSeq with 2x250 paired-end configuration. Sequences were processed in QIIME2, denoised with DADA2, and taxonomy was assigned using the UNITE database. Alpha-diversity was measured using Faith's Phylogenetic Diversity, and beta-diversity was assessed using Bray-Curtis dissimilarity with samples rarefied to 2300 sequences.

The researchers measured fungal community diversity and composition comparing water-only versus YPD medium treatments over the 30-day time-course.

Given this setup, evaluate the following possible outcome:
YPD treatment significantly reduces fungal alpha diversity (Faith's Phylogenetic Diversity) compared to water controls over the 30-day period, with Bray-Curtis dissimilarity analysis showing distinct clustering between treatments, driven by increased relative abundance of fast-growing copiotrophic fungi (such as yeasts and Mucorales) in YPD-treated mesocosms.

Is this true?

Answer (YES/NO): NO